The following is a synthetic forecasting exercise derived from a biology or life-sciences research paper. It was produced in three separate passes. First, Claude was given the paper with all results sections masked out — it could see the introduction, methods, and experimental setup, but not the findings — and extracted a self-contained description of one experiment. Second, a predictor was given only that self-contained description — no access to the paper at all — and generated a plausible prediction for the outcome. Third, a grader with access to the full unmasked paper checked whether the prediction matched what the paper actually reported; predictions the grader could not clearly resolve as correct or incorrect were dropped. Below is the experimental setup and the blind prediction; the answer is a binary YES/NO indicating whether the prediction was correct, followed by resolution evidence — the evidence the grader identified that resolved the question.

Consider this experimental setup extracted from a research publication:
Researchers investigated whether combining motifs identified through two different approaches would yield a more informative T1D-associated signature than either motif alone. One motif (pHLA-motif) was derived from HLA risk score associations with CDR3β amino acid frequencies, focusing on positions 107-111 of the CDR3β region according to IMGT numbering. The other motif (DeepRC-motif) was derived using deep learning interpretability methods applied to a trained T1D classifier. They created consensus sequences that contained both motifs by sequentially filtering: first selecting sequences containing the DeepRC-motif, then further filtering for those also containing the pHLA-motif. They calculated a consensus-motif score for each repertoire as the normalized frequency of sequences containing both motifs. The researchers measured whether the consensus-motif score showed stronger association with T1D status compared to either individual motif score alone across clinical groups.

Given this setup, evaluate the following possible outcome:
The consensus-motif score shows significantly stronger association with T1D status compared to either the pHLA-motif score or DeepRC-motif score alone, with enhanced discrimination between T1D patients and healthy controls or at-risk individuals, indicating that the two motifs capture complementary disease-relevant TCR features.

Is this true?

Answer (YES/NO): NO